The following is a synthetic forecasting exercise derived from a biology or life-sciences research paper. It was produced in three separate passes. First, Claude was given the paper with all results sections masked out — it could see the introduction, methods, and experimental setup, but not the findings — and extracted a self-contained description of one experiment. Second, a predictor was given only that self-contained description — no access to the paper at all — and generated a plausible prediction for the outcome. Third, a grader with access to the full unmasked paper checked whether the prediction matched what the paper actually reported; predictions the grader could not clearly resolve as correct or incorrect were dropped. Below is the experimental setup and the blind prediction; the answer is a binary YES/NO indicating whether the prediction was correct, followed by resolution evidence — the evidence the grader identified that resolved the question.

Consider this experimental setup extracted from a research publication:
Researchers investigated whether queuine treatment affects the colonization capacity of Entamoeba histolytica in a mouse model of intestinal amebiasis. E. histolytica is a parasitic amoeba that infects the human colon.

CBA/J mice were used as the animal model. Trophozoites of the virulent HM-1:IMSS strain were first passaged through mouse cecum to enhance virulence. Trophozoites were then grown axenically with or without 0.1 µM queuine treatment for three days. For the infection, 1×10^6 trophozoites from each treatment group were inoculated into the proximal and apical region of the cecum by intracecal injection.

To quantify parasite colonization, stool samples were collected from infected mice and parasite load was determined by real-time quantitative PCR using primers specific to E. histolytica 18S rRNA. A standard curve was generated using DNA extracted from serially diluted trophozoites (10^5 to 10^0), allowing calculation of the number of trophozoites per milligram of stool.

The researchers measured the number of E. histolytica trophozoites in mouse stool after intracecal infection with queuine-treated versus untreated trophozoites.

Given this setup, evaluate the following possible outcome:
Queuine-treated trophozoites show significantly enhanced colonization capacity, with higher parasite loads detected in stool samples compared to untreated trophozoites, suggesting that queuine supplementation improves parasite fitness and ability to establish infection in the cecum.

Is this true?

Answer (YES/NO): NO